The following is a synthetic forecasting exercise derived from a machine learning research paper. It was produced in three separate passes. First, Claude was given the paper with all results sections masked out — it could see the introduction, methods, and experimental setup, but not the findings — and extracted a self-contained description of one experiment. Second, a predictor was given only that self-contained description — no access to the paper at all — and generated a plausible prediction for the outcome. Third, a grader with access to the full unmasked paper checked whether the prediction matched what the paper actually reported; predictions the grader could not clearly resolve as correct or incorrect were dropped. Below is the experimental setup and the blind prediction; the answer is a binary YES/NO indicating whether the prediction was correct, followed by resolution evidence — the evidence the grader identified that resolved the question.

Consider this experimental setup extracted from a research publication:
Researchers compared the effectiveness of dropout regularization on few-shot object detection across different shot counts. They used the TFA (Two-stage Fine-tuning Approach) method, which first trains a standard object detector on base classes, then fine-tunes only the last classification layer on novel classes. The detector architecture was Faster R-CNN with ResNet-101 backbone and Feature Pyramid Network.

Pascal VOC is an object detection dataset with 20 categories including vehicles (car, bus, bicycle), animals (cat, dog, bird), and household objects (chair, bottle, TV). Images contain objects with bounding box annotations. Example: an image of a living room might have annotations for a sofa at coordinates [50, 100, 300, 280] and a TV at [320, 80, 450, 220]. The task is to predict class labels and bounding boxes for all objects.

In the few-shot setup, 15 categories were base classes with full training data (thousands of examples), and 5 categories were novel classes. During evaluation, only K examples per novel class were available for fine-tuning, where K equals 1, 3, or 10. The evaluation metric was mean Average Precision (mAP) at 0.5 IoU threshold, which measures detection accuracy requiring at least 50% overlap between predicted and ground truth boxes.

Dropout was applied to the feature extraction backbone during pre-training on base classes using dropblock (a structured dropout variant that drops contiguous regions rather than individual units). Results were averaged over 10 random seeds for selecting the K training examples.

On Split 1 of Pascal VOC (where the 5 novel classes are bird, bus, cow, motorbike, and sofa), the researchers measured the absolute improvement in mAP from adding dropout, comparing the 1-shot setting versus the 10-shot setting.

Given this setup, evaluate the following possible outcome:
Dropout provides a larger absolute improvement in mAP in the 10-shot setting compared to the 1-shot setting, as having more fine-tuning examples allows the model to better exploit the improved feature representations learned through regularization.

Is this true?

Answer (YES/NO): NO